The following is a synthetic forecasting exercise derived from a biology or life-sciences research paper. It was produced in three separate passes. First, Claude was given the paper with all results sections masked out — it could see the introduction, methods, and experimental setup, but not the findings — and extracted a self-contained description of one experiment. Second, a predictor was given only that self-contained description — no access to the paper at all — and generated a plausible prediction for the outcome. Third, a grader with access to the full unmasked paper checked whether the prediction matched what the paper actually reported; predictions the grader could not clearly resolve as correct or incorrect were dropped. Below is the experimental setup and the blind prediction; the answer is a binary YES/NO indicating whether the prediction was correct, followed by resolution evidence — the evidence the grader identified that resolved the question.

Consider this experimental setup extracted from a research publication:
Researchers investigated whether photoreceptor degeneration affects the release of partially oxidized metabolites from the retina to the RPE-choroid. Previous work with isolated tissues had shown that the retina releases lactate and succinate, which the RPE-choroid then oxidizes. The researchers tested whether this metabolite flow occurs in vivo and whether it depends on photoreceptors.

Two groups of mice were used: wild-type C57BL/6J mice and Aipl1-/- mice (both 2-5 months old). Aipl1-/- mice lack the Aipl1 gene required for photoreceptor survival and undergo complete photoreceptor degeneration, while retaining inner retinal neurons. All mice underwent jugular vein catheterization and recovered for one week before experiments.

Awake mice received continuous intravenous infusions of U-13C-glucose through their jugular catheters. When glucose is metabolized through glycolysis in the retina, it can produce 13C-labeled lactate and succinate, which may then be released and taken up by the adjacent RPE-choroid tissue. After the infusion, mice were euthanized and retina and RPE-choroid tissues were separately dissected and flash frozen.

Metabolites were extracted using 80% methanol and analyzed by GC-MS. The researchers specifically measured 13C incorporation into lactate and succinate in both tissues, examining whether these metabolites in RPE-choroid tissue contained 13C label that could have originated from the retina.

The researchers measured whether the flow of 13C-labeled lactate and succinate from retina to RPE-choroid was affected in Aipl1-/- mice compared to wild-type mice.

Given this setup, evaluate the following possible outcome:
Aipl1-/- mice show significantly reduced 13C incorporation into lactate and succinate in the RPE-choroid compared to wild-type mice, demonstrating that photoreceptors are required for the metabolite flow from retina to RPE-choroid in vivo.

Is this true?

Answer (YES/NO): YES